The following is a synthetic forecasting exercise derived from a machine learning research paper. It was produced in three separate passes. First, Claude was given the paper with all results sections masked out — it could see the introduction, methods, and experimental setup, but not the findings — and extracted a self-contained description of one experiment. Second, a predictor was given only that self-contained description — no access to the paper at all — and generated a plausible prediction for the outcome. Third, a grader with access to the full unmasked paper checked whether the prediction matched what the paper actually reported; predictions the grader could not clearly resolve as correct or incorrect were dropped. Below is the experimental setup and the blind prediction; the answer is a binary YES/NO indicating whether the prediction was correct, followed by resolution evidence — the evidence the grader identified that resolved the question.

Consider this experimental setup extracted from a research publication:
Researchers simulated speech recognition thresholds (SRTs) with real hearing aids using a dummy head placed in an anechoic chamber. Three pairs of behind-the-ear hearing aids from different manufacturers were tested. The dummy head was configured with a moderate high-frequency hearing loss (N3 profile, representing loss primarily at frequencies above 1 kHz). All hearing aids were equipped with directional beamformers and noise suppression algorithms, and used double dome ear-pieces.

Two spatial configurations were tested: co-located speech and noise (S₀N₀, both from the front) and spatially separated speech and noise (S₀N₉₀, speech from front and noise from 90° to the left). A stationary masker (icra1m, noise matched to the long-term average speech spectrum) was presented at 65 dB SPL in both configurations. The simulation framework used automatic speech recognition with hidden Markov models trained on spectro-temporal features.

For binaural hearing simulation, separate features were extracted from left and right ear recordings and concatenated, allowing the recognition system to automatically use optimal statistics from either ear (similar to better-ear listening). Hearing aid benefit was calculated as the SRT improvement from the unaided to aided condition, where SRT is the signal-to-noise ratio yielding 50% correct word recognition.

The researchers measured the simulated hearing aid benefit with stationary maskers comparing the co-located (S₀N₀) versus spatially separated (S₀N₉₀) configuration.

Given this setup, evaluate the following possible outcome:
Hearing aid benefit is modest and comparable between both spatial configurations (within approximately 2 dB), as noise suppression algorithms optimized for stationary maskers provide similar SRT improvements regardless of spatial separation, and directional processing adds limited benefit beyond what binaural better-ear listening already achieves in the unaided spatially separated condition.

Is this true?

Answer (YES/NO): NO